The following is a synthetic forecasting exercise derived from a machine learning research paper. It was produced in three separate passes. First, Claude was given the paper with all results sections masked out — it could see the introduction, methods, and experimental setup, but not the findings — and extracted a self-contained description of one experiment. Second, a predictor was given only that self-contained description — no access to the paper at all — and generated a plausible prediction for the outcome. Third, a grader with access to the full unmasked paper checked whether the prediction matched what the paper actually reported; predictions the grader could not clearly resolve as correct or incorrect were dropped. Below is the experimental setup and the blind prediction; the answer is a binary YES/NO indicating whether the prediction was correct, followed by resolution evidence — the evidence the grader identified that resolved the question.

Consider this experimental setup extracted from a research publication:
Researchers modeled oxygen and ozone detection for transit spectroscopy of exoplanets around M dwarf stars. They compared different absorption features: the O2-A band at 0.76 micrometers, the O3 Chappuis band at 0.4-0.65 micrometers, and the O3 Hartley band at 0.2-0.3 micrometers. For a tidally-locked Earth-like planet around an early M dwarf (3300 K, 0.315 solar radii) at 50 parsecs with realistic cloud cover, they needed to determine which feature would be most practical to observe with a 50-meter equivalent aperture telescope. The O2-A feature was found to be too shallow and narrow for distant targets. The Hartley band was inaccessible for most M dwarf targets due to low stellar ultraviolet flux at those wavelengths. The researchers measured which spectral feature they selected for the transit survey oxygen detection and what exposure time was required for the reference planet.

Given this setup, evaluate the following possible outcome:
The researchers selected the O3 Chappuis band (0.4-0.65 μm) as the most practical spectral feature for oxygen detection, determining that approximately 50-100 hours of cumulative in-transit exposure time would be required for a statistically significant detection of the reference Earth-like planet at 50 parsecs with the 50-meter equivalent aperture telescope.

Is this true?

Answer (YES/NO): YES